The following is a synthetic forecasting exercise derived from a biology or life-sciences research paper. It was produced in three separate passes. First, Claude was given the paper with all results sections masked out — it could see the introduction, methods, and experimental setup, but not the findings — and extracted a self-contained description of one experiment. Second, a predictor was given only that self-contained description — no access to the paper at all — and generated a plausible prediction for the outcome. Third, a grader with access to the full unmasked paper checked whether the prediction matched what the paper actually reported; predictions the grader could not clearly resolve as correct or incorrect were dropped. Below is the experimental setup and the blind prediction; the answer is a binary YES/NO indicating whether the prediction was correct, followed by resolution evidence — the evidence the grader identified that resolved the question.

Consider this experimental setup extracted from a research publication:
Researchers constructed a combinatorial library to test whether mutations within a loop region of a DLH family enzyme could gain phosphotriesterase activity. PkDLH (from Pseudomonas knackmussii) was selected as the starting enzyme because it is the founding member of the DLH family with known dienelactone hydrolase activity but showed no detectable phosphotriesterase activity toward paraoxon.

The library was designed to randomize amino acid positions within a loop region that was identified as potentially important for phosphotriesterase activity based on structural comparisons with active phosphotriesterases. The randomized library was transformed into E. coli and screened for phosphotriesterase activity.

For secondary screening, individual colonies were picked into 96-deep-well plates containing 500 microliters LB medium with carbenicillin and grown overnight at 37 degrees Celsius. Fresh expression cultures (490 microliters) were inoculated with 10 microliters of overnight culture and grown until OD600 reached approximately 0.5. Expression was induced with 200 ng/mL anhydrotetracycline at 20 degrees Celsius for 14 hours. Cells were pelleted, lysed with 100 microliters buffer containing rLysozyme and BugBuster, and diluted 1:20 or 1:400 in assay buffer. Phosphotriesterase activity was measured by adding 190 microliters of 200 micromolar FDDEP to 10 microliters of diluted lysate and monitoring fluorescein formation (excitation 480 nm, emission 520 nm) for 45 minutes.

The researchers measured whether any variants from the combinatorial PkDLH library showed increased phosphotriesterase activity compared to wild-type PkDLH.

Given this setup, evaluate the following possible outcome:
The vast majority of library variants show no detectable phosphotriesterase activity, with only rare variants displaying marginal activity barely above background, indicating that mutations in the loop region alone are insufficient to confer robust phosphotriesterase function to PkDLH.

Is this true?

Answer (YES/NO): NO